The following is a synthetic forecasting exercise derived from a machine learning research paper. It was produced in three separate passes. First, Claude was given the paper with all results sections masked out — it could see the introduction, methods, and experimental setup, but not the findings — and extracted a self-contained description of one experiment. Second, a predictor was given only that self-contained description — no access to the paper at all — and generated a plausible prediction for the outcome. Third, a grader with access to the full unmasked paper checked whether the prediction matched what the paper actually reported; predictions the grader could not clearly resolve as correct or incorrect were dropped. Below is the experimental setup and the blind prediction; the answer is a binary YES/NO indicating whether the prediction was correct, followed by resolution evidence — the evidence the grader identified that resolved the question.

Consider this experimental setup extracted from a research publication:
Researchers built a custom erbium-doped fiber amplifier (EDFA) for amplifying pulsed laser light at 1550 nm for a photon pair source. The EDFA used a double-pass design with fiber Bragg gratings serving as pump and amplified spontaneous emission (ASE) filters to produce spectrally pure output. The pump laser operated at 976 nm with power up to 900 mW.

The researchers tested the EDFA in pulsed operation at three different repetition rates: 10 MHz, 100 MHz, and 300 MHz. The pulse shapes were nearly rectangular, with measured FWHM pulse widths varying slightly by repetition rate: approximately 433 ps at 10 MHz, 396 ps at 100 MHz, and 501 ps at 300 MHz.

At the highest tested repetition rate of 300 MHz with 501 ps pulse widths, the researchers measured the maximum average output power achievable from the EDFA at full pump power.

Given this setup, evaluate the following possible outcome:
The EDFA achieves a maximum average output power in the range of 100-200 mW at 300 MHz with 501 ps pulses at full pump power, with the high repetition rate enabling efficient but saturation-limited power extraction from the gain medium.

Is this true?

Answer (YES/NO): NO